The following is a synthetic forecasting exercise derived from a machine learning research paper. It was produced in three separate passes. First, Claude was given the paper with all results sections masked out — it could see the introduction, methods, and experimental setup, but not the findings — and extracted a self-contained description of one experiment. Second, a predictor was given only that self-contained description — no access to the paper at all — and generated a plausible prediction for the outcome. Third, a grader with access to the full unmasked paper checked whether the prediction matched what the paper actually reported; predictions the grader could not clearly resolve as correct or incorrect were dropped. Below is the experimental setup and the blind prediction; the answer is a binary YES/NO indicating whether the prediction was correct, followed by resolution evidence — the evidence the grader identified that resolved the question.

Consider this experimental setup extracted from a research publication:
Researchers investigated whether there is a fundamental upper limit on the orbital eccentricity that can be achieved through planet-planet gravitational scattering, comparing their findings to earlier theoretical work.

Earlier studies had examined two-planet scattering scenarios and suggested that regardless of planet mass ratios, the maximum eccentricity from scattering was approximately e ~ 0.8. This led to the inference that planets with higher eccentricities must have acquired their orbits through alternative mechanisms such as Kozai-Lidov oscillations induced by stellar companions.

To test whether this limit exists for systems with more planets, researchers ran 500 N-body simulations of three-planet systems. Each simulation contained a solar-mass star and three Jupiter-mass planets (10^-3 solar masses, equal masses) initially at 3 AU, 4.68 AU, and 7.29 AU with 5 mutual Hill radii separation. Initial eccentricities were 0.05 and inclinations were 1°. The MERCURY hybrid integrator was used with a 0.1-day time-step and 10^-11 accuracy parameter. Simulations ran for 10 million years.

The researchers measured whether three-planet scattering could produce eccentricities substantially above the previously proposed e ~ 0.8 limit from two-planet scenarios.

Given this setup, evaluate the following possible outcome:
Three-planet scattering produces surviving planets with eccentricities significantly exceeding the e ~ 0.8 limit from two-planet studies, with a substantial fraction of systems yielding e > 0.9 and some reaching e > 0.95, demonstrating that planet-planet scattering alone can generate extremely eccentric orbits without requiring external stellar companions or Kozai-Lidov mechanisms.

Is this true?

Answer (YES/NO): YES